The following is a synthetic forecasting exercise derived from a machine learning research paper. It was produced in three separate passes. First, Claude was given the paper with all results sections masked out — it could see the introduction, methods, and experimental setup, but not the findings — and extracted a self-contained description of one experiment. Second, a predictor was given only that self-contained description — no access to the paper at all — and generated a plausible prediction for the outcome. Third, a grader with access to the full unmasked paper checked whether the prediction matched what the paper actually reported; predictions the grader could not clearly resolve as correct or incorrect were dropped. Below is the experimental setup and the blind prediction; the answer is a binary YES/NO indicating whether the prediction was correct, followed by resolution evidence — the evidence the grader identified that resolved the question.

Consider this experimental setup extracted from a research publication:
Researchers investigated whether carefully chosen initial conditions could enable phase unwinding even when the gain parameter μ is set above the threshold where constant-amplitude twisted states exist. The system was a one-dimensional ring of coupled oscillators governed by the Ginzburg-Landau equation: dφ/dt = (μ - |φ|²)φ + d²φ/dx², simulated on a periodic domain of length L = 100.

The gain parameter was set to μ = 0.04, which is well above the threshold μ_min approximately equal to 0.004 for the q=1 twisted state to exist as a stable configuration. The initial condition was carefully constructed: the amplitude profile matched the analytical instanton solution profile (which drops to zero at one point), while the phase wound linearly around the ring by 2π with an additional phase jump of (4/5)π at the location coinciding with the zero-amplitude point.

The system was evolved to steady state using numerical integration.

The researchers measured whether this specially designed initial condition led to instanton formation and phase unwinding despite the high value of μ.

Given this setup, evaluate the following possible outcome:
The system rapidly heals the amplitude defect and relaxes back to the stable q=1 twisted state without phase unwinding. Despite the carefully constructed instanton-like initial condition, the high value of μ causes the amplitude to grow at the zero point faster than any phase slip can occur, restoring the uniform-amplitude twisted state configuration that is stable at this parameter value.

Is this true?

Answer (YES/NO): NO